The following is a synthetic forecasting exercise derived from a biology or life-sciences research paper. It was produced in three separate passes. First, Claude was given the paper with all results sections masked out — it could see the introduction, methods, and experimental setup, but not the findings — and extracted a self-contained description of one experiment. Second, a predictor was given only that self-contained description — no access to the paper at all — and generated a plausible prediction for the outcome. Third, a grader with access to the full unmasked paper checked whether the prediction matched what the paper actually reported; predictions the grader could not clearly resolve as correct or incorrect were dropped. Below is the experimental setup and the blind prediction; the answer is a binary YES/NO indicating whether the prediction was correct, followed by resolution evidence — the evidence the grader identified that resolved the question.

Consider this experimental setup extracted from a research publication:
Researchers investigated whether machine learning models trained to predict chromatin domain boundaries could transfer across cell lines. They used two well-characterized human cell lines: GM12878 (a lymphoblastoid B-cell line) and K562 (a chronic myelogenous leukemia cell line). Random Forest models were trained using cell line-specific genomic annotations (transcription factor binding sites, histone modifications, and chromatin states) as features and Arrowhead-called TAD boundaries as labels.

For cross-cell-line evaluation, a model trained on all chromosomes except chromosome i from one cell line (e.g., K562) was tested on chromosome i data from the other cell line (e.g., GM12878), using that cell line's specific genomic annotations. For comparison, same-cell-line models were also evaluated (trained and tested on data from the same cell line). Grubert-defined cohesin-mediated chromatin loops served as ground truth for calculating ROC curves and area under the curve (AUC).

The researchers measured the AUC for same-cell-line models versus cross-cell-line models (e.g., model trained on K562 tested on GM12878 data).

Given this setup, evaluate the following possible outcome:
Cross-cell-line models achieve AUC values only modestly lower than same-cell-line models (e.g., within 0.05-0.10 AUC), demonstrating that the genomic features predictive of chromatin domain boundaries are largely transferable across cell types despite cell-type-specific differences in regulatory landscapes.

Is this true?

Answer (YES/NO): NO